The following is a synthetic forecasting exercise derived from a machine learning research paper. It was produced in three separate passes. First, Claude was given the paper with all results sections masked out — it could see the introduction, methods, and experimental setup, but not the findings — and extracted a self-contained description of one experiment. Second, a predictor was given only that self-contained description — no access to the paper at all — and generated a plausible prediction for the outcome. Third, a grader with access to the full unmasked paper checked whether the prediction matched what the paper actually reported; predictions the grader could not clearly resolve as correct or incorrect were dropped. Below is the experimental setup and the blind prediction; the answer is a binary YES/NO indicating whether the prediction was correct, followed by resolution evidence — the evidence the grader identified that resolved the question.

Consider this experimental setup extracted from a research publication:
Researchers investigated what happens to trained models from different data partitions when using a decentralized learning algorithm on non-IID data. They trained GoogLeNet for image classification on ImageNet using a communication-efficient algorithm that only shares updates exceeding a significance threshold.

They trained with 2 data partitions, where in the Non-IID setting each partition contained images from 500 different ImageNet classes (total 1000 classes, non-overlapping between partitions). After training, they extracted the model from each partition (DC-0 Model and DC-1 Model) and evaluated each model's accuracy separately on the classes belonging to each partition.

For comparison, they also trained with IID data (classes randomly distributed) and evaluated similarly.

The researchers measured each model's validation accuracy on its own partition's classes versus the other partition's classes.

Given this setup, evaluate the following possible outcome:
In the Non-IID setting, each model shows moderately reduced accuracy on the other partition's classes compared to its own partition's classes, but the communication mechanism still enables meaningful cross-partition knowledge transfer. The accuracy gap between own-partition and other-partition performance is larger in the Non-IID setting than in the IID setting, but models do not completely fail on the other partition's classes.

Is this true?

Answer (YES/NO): NO